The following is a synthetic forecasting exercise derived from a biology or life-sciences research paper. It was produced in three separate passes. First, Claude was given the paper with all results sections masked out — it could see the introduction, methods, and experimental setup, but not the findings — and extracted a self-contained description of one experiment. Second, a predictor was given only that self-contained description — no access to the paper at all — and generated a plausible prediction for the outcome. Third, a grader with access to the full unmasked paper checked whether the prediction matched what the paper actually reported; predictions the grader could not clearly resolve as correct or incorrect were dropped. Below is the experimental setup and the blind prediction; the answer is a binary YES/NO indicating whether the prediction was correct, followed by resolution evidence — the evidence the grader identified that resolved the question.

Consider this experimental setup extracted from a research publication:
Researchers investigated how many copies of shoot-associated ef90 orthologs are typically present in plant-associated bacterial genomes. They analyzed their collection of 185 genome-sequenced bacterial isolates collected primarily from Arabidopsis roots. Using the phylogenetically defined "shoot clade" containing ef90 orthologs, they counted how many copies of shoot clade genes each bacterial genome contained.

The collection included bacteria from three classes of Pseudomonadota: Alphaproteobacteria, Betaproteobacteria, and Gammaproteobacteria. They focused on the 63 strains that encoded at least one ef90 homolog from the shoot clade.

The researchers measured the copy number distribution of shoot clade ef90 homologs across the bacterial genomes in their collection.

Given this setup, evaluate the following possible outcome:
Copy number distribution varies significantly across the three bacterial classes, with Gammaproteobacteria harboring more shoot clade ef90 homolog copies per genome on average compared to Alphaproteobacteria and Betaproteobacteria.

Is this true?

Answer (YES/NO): NO